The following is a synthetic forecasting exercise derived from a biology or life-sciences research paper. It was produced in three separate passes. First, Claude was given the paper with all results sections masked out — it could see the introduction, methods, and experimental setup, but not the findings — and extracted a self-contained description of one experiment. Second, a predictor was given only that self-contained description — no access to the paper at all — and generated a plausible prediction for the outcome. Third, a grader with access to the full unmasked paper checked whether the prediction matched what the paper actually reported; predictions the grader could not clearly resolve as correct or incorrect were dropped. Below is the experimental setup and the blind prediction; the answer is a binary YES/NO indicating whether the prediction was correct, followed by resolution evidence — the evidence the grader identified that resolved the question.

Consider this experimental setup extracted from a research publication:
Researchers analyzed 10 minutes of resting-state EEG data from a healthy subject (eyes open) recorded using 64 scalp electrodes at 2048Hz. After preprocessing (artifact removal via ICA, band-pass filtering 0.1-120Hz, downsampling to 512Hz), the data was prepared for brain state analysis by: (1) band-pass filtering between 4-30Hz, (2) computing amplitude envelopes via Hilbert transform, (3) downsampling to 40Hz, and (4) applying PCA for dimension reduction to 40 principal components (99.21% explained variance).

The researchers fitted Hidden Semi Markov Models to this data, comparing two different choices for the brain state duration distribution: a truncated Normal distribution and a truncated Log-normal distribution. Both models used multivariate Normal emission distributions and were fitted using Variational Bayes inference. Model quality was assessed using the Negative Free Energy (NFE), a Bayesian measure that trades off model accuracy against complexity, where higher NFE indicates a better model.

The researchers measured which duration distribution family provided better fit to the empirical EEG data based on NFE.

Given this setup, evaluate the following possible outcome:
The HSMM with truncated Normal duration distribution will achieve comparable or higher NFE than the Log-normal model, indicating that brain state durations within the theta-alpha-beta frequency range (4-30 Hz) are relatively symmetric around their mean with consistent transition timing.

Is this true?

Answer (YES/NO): NO